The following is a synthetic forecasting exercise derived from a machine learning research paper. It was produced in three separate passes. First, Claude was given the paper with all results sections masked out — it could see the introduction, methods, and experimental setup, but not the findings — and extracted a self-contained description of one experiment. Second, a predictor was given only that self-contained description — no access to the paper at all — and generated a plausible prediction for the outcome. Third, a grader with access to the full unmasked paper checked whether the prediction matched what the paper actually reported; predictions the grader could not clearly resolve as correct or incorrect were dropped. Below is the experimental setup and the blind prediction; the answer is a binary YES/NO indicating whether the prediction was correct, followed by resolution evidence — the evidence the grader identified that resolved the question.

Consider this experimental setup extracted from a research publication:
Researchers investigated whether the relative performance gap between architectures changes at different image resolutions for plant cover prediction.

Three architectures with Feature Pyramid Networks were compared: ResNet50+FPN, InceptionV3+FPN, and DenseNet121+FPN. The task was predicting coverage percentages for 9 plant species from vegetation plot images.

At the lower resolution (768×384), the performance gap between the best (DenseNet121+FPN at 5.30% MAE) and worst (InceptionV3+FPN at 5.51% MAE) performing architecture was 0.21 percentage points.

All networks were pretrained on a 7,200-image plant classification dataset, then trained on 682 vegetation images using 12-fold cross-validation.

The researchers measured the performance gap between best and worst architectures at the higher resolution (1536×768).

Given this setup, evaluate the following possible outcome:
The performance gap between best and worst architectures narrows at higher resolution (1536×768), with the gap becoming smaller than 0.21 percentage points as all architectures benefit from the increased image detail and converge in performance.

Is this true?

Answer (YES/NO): YES